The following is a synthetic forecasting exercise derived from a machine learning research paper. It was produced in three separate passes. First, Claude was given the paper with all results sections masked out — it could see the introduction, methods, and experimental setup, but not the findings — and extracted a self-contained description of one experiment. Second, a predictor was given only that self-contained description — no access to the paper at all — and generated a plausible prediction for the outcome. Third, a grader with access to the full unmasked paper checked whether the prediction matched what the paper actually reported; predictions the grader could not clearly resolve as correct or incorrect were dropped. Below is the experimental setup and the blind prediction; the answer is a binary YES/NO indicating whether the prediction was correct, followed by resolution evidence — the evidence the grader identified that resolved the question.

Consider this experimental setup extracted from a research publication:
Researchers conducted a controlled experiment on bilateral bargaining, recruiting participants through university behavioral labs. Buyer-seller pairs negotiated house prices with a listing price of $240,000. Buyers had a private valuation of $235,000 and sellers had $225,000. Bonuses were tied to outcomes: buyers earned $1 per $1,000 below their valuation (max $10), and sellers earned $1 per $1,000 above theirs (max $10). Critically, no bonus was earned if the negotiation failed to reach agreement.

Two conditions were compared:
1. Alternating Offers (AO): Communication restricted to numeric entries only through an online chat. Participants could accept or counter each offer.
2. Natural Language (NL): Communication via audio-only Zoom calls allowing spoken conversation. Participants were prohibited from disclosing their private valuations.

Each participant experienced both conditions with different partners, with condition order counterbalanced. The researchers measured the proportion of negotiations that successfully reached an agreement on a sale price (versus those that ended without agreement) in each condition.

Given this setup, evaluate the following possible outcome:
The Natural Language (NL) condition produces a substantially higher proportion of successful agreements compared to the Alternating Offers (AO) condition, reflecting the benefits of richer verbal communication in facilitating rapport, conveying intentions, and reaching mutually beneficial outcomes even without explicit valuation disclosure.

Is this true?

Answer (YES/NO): YES